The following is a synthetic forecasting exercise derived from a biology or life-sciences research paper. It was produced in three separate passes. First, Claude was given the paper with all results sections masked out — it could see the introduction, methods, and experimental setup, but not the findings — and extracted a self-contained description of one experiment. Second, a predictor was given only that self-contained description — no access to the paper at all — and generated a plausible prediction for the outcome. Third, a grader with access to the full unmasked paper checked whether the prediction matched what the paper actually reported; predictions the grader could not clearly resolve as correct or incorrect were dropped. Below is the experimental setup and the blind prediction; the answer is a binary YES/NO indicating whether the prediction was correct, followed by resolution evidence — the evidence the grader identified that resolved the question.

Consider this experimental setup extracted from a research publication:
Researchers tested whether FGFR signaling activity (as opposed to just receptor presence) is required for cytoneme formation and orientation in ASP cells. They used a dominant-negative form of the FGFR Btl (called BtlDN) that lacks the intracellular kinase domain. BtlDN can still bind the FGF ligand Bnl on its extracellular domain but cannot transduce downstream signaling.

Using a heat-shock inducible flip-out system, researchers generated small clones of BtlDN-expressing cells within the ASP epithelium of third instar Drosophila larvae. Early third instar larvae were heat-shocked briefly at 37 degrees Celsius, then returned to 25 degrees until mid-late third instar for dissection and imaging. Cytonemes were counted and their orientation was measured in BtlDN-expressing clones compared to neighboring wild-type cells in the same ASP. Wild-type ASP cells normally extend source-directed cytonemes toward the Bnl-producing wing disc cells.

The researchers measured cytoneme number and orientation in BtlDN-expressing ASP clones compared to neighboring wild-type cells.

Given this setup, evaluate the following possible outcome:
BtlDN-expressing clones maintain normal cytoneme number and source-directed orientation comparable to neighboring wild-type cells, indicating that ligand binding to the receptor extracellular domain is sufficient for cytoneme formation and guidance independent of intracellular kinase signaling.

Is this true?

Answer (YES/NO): NO